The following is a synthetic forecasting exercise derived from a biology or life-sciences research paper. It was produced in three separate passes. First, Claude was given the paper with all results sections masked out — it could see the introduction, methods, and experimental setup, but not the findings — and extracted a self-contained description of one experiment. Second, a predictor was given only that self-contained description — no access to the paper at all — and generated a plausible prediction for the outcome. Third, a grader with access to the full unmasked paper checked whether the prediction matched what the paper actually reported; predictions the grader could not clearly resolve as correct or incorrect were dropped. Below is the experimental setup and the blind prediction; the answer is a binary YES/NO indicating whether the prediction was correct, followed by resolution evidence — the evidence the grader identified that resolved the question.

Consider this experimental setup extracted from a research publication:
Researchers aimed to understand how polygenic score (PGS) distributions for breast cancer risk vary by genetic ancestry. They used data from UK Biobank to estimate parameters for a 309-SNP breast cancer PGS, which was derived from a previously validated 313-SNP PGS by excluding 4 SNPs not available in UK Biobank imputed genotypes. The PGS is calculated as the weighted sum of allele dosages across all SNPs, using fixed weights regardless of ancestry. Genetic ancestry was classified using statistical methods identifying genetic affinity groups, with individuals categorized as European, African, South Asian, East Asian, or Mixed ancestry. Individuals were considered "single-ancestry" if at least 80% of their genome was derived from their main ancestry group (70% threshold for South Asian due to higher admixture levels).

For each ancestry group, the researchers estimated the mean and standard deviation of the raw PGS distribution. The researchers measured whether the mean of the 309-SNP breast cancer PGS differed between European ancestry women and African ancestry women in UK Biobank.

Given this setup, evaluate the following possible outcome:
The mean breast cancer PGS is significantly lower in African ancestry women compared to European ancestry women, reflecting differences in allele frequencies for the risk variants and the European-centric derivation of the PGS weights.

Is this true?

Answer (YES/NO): NO